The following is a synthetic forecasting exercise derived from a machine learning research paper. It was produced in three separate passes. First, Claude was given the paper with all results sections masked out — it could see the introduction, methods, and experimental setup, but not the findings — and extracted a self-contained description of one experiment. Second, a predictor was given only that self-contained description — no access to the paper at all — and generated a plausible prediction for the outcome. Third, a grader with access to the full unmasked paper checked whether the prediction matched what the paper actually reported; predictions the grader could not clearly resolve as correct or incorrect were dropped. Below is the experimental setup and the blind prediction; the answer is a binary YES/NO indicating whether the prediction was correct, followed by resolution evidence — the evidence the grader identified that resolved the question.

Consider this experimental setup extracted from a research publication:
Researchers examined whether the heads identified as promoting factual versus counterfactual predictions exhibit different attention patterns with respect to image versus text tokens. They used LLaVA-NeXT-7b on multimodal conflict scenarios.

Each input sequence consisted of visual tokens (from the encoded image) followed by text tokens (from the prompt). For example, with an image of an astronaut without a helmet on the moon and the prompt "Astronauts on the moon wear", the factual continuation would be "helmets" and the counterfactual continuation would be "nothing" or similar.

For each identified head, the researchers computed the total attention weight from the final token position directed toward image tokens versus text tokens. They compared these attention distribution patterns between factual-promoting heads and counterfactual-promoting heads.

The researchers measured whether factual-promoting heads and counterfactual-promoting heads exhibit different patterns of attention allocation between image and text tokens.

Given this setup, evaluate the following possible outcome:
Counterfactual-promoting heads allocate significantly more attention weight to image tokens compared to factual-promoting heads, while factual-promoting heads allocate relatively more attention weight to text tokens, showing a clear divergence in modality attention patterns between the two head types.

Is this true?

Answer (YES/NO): YES